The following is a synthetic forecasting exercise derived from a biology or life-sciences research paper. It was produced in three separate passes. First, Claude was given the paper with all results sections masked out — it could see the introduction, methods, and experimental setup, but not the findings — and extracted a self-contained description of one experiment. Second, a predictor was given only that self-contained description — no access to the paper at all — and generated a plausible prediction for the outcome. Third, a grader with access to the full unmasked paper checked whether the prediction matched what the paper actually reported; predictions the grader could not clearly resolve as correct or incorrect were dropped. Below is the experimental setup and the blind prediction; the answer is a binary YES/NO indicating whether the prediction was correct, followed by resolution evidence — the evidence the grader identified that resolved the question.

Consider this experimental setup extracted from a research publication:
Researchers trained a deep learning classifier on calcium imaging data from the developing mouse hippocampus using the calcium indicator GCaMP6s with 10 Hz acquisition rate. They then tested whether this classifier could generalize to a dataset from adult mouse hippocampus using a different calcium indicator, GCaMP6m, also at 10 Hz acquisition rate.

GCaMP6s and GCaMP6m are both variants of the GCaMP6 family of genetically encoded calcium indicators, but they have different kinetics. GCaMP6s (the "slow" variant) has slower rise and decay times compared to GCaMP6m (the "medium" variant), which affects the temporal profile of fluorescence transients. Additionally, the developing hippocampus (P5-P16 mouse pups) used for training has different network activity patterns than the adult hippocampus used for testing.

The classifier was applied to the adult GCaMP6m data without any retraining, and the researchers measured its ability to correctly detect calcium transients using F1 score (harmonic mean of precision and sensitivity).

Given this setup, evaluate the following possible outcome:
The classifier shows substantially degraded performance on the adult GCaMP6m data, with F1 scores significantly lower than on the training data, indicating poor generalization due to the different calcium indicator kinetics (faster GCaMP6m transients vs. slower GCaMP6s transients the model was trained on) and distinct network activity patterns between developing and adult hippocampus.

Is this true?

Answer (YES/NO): NO